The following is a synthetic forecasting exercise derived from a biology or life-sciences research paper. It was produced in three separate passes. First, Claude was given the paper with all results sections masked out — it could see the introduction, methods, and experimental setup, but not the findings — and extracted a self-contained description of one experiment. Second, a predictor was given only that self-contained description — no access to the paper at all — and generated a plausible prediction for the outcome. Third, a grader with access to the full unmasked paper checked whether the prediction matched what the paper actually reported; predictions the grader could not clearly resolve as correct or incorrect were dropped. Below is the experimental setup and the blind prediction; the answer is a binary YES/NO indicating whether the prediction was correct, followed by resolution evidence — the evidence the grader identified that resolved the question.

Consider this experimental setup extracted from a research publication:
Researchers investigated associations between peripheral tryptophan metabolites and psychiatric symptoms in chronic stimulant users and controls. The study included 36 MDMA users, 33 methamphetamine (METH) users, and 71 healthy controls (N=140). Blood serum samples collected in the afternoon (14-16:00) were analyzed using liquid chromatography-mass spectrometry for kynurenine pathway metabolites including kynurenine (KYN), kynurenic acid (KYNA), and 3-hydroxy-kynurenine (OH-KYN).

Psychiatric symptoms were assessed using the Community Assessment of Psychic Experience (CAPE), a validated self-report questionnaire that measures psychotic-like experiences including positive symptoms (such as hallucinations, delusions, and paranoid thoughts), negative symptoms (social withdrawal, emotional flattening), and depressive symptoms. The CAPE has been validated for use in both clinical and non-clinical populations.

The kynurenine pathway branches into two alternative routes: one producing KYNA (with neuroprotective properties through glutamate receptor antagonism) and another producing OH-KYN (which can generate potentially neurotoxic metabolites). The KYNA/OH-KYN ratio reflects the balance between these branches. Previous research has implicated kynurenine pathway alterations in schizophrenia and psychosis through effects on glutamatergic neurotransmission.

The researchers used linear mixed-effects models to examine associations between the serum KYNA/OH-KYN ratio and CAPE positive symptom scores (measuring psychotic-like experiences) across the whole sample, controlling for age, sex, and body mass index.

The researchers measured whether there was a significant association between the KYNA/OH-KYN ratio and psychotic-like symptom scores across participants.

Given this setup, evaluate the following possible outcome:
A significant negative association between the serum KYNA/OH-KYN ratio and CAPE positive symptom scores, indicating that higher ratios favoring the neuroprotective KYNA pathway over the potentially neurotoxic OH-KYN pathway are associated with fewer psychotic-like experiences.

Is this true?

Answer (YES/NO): YES